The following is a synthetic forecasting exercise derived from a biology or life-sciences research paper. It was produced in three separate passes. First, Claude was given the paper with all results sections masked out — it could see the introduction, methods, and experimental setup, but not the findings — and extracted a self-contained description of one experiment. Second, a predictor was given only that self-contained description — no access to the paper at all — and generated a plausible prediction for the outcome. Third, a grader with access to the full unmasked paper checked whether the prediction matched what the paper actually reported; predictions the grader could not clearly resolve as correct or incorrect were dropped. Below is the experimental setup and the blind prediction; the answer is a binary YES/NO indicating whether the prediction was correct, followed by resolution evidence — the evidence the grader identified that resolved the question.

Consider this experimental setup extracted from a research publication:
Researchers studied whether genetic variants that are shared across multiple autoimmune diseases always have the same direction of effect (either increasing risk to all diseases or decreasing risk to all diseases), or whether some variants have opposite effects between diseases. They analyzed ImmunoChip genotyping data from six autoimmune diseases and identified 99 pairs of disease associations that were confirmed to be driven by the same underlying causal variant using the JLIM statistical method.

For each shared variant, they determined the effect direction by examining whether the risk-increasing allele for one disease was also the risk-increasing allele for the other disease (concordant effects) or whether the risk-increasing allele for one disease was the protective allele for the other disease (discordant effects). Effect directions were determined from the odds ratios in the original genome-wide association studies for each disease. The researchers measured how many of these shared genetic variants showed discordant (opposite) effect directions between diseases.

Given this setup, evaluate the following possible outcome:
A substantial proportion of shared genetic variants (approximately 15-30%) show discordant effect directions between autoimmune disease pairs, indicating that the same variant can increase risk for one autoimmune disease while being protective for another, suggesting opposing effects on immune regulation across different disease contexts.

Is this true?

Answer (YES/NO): YES